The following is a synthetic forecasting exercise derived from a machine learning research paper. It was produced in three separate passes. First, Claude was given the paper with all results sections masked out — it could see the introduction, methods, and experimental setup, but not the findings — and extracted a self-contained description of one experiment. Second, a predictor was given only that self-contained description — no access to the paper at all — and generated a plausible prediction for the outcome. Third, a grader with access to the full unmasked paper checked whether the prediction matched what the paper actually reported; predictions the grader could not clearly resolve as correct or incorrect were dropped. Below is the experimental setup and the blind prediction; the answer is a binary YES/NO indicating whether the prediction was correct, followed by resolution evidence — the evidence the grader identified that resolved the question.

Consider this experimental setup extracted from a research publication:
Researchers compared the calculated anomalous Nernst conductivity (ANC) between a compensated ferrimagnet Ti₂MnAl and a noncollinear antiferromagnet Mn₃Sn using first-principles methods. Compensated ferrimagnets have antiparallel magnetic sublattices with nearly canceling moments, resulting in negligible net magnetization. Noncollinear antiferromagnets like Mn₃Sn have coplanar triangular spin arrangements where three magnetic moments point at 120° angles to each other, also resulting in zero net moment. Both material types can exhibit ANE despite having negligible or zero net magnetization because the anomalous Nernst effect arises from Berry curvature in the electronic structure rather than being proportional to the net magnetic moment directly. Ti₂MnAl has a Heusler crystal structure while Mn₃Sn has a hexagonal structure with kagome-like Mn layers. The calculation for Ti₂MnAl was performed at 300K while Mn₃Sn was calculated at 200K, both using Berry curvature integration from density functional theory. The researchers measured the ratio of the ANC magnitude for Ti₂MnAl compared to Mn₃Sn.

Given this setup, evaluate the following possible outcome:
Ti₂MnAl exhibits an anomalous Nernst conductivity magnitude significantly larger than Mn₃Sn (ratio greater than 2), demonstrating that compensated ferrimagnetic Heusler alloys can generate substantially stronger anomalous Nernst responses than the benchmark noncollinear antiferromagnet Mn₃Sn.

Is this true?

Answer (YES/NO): YES